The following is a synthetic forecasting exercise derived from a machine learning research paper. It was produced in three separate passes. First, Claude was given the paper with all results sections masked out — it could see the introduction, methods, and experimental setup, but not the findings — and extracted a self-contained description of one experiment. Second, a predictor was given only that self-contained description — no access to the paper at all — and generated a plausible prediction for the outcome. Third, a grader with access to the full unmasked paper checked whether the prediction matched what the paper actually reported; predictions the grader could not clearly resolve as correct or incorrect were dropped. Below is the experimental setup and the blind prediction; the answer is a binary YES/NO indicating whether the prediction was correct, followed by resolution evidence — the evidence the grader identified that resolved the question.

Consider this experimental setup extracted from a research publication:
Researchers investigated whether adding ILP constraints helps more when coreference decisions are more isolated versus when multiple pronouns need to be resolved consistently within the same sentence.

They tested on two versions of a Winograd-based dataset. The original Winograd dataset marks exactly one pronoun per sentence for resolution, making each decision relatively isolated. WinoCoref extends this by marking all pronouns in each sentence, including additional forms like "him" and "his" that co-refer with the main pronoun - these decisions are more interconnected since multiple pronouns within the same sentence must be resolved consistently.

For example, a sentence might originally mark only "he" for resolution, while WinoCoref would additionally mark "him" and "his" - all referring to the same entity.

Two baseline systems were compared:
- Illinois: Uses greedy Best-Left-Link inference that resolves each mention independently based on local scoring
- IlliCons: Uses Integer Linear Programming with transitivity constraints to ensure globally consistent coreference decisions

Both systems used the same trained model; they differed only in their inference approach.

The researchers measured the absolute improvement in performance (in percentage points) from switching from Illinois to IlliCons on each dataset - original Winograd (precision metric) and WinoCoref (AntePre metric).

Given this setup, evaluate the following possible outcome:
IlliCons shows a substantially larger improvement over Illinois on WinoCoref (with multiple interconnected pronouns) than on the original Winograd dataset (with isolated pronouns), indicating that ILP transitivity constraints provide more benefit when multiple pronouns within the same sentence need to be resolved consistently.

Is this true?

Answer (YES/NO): YES